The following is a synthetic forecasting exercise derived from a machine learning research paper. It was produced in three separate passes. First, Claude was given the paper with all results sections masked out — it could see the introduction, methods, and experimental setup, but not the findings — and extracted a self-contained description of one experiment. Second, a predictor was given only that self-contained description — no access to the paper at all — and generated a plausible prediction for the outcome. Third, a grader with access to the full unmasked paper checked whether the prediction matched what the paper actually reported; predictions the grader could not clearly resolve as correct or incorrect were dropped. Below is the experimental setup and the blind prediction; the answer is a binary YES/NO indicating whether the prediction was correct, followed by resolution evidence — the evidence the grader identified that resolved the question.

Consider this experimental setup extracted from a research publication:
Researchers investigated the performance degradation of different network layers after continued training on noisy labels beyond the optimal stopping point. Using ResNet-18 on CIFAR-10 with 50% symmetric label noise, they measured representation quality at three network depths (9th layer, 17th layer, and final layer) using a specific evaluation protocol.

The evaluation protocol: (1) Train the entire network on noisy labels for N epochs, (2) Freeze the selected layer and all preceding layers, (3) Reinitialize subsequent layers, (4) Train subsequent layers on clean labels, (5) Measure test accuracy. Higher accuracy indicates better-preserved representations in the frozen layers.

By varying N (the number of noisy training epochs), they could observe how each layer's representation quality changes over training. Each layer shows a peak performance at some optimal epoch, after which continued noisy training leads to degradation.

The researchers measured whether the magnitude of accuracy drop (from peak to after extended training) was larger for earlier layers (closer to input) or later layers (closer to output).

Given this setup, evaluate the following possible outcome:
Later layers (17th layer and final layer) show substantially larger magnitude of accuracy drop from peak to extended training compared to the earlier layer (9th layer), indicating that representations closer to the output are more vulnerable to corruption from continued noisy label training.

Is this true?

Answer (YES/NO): YES